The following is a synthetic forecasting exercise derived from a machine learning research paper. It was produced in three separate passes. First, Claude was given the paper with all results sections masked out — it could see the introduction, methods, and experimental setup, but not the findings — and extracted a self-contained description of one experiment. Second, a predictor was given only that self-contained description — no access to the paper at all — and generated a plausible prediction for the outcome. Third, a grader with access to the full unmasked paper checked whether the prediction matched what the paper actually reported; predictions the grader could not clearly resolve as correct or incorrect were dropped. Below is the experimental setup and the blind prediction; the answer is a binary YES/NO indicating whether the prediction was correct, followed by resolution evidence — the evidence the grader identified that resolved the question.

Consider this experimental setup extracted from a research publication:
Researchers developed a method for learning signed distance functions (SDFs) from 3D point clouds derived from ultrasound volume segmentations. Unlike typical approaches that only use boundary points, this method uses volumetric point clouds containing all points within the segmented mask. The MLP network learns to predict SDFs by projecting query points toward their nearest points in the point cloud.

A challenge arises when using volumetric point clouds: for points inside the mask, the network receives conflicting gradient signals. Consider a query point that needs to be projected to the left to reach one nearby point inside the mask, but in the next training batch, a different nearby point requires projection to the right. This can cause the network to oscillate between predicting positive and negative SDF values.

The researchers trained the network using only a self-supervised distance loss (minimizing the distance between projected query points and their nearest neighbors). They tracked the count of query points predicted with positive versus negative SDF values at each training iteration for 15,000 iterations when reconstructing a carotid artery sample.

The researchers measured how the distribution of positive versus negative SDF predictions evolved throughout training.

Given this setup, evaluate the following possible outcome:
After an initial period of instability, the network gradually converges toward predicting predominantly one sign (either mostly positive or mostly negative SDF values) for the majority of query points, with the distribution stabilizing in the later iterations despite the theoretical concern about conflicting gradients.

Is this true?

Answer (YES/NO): NO